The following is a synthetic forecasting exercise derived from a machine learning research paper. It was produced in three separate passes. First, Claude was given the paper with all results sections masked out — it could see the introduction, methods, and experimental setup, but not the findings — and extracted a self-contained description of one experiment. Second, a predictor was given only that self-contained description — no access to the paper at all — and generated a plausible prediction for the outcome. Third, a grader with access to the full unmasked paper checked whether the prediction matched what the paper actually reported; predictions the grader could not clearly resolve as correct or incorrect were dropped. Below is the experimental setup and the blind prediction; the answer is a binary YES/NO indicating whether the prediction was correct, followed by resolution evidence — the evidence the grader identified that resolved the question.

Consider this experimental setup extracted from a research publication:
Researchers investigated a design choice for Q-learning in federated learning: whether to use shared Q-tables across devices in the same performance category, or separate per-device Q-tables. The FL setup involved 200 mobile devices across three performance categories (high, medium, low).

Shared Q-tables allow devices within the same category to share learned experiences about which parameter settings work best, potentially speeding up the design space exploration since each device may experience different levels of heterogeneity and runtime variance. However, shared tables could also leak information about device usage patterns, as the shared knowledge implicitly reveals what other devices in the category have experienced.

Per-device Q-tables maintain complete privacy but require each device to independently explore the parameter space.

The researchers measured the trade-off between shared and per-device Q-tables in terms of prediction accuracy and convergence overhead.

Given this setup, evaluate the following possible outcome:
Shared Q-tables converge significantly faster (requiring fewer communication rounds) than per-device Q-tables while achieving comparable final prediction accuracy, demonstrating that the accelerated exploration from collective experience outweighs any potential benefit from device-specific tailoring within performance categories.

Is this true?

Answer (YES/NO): NO